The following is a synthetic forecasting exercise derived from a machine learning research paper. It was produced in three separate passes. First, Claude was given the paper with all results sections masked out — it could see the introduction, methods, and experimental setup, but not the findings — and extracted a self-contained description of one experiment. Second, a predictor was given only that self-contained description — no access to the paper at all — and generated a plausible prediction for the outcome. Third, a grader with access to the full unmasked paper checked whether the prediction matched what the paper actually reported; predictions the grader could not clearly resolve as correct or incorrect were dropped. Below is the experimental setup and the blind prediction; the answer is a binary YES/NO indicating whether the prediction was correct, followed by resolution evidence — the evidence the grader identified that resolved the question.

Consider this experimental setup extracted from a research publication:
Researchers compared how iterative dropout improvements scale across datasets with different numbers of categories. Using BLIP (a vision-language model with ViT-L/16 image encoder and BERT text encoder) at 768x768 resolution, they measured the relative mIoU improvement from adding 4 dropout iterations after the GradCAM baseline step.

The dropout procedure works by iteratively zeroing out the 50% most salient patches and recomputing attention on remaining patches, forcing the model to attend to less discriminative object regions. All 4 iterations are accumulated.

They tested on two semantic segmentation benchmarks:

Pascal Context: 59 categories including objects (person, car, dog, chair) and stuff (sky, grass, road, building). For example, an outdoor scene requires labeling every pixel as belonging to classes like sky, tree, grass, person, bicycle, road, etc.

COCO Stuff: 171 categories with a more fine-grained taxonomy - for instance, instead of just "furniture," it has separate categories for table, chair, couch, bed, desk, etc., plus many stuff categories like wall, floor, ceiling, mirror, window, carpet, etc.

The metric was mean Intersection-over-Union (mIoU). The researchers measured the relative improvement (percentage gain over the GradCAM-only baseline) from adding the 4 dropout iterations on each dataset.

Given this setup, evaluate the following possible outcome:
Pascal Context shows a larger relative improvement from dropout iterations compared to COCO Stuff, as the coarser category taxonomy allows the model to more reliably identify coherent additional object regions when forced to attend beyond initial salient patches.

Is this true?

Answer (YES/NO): YES